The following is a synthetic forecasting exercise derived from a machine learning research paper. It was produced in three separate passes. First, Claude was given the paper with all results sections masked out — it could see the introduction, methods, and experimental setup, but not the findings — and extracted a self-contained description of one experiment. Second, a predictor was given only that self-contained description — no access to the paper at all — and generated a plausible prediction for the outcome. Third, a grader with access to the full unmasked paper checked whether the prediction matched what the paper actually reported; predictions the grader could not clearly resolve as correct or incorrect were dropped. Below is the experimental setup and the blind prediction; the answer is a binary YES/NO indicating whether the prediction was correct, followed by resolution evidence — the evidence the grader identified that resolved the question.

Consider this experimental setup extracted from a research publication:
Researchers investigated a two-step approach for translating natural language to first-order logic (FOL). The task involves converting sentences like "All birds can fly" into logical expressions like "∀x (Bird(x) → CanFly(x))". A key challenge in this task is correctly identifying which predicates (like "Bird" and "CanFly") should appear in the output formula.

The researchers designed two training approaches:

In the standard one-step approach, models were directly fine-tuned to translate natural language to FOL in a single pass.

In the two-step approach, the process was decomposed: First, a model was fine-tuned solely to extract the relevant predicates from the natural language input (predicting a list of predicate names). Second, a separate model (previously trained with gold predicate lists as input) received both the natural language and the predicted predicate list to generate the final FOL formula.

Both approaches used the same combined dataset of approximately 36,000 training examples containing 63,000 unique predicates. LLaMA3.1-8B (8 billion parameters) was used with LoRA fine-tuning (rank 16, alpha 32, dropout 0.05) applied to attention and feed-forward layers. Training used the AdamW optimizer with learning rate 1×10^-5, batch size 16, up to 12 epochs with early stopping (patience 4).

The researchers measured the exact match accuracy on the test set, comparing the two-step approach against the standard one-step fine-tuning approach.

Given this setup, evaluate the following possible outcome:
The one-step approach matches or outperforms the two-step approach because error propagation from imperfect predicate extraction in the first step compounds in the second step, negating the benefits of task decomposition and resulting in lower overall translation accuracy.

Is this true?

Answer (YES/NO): YES